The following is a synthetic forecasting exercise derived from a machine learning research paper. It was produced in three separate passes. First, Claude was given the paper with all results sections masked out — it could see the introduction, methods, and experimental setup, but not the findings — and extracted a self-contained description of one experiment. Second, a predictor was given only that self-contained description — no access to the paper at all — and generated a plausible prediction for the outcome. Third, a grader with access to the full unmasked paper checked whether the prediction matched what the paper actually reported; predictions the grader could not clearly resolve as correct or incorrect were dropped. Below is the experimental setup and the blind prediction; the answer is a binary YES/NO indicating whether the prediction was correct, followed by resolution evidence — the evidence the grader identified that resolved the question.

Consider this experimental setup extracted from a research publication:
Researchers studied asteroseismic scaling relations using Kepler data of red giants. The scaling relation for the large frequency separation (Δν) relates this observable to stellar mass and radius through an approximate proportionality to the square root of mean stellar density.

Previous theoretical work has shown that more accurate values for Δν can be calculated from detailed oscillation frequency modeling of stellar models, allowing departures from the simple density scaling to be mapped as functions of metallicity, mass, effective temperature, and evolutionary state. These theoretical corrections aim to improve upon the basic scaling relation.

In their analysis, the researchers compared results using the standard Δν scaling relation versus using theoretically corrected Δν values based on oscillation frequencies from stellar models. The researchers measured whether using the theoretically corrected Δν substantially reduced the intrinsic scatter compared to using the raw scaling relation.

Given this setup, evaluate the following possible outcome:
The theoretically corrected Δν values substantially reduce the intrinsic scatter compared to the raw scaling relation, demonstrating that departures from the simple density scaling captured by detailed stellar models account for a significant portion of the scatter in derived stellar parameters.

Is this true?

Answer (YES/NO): NO